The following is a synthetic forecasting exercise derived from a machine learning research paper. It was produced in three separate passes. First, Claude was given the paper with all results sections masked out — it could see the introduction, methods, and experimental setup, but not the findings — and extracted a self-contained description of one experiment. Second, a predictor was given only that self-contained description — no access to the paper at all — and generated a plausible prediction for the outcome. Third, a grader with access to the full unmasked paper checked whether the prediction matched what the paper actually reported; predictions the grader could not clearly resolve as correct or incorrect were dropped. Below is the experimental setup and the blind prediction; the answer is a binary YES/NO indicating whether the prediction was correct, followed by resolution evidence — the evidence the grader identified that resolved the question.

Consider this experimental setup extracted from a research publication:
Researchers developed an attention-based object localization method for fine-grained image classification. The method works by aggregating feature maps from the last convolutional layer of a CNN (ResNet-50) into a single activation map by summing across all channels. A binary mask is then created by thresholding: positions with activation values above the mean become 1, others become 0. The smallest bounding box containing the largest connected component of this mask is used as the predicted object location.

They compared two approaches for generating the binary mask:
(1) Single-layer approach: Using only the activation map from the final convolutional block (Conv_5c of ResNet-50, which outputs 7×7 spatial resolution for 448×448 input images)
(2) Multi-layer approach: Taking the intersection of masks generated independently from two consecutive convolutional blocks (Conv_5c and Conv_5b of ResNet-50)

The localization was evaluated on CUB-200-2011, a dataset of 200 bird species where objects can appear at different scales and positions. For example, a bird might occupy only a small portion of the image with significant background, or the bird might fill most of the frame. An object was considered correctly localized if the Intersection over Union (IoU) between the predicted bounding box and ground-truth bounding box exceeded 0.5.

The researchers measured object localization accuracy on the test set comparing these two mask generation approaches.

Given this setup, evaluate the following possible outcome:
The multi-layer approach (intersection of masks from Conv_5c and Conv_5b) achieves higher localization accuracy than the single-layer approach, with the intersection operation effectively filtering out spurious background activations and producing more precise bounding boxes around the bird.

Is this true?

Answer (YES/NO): YES